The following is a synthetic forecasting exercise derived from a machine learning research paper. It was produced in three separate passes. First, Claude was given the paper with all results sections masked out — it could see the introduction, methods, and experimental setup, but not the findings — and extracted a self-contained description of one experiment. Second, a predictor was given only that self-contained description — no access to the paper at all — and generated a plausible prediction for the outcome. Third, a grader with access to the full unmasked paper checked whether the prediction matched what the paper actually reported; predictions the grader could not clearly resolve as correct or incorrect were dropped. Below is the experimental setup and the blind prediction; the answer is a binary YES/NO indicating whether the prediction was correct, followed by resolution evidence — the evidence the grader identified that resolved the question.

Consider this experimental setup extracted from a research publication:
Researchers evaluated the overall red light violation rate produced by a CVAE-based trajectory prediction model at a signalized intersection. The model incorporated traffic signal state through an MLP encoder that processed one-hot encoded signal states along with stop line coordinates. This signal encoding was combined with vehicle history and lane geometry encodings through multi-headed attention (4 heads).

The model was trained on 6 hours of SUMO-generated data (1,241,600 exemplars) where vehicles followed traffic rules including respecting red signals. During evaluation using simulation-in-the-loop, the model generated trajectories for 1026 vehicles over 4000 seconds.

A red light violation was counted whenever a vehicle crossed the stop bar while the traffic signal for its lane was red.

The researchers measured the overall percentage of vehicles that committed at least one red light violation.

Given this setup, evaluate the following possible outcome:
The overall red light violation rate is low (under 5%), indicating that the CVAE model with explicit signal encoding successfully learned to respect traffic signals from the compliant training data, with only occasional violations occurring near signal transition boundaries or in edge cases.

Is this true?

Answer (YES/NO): NO